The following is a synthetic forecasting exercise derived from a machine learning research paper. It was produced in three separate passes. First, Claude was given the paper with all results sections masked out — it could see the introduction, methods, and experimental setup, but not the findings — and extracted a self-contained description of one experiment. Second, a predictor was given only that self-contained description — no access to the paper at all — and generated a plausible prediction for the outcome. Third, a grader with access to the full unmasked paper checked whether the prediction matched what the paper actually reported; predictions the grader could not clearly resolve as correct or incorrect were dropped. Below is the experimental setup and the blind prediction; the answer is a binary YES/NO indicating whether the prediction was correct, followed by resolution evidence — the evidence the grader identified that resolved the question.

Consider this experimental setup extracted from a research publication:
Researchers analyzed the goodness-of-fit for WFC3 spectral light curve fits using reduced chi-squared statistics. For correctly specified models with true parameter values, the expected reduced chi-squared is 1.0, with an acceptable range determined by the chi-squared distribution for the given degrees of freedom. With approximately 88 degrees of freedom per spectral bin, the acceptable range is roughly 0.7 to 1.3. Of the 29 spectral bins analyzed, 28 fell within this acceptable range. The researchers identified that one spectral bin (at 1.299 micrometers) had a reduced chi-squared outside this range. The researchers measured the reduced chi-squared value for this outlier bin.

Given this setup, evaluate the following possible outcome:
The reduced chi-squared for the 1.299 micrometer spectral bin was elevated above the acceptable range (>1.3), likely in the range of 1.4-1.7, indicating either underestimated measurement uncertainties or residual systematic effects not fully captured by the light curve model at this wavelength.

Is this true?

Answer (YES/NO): NO